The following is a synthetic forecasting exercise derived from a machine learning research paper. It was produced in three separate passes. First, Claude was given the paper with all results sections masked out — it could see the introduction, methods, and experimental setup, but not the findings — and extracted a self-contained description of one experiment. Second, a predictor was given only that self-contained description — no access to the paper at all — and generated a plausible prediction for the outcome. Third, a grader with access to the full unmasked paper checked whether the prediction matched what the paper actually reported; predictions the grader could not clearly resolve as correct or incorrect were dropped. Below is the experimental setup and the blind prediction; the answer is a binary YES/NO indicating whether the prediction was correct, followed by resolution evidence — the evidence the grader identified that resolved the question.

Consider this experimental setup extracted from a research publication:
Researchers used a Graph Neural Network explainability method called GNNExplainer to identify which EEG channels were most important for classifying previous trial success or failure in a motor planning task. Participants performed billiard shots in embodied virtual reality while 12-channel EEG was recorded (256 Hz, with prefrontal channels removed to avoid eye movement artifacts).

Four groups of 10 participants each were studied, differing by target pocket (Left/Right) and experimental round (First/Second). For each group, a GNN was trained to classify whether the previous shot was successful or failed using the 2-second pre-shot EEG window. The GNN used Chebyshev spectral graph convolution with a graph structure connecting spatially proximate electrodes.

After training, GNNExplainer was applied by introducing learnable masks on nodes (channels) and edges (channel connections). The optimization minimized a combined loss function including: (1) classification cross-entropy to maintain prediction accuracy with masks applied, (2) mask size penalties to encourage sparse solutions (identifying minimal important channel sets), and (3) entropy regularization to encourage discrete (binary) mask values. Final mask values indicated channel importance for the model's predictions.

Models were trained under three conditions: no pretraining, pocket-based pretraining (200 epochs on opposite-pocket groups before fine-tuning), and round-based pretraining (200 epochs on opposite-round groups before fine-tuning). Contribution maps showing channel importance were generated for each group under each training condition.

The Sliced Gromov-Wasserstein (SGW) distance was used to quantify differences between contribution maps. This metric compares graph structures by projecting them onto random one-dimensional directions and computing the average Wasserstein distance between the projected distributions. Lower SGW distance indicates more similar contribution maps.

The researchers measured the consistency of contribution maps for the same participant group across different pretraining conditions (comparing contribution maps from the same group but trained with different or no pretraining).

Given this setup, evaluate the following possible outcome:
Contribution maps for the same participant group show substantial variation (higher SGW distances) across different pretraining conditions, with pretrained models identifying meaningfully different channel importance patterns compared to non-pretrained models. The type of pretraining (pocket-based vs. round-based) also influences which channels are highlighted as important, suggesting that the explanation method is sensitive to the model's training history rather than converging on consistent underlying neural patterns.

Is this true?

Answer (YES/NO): NO